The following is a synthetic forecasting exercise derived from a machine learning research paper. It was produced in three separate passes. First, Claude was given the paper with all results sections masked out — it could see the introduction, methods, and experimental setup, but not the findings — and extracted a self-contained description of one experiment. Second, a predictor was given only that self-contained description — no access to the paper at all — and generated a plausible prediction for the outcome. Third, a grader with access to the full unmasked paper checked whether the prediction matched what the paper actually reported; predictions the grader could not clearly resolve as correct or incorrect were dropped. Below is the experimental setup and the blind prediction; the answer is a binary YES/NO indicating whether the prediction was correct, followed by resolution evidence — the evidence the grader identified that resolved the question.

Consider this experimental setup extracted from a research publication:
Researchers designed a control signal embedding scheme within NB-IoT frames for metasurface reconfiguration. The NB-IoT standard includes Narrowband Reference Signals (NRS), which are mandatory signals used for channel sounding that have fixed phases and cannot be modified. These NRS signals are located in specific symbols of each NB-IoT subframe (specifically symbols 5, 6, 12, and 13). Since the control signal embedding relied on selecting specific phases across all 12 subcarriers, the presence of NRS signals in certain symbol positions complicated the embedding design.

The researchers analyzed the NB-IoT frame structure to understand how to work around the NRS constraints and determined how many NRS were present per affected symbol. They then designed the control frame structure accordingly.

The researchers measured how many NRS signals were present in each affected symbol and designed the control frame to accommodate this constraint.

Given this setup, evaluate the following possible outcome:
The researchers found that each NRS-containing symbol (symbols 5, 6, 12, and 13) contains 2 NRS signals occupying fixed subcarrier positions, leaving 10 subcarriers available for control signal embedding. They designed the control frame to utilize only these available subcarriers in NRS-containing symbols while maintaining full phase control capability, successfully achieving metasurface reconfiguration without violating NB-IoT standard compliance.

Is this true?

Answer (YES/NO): NO